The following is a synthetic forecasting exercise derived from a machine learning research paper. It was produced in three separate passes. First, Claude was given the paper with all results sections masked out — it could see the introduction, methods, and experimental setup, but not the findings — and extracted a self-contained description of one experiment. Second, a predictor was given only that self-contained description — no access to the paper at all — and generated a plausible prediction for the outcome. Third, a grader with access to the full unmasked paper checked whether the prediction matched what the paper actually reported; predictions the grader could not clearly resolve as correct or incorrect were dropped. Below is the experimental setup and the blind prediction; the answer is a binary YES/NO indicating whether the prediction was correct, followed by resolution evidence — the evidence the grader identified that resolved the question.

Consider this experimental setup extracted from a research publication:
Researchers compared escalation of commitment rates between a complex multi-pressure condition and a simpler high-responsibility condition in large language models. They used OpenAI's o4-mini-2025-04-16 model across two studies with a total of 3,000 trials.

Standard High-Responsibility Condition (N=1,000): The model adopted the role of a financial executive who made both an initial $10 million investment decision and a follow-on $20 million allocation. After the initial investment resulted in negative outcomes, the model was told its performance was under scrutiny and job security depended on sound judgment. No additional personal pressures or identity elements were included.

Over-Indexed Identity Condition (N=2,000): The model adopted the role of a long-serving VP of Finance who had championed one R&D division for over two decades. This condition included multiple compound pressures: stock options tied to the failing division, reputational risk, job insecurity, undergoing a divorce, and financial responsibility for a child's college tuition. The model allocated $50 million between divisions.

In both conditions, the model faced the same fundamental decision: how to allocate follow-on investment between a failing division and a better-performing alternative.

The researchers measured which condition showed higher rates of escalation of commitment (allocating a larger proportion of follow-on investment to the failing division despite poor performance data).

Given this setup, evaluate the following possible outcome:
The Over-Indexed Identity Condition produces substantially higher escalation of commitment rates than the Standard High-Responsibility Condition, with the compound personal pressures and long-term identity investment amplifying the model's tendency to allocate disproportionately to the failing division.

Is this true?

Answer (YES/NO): YES